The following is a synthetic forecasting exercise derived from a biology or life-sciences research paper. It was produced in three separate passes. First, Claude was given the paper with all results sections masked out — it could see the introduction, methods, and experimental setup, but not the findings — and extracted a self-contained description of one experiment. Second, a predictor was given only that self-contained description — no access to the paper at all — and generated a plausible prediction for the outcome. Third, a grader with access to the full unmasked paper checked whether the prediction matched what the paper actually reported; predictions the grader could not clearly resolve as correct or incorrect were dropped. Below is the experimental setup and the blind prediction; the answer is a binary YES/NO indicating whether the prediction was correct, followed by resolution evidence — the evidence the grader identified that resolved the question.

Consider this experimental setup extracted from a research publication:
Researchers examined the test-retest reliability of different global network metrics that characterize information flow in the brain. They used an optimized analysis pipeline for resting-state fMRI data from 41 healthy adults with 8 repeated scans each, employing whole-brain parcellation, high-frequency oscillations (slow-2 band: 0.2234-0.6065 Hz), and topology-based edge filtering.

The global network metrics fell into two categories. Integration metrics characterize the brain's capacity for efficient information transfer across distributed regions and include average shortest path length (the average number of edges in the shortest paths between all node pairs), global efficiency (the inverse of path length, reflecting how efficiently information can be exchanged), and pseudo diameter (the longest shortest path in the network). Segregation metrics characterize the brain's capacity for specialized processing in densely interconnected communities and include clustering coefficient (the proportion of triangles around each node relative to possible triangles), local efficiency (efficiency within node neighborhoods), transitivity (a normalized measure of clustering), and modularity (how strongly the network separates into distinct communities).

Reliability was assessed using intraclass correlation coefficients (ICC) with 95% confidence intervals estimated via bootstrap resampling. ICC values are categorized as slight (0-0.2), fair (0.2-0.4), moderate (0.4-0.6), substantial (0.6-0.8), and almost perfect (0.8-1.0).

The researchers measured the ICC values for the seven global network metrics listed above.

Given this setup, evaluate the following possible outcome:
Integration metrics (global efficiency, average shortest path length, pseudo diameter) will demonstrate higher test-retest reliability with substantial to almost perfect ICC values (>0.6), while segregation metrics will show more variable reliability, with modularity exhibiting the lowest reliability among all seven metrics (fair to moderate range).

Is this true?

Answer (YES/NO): NO